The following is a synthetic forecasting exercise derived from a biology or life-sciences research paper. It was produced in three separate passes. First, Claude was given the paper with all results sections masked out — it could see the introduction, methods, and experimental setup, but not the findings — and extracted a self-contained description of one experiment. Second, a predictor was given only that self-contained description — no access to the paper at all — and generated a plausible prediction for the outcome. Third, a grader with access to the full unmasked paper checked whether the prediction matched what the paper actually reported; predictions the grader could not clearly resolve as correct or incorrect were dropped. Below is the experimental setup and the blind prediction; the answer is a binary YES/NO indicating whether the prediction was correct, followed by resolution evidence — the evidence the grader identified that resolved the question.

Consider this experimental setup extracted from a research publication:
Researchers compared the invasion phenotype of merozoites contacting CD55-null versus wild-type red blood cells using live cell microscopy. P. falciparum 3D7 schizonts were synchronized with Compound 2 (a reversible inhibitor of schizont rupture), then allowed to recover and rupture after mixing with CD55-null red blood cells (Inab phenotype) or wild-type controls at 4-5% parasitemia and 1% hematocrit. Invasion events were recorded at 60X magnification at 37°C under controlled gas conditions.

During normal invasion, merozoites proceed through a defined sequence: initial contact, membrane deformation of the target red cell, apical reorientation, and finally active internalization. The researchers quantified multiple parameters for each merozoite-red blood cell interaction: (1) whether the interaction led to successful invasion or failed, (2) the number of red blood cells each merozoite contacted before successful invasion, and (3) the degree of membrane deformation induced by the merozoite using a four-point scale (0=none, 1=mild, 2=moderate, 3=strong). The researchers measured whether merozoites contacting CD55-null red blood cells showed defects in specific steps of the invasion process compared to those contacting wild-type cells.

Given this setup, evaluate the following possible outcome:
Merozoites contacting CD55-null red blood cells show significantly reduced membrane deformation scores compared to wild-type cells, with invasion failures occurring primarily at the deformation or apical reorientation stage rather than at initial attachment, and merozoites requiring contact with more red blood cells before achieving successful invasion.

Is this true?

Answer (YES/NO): NO